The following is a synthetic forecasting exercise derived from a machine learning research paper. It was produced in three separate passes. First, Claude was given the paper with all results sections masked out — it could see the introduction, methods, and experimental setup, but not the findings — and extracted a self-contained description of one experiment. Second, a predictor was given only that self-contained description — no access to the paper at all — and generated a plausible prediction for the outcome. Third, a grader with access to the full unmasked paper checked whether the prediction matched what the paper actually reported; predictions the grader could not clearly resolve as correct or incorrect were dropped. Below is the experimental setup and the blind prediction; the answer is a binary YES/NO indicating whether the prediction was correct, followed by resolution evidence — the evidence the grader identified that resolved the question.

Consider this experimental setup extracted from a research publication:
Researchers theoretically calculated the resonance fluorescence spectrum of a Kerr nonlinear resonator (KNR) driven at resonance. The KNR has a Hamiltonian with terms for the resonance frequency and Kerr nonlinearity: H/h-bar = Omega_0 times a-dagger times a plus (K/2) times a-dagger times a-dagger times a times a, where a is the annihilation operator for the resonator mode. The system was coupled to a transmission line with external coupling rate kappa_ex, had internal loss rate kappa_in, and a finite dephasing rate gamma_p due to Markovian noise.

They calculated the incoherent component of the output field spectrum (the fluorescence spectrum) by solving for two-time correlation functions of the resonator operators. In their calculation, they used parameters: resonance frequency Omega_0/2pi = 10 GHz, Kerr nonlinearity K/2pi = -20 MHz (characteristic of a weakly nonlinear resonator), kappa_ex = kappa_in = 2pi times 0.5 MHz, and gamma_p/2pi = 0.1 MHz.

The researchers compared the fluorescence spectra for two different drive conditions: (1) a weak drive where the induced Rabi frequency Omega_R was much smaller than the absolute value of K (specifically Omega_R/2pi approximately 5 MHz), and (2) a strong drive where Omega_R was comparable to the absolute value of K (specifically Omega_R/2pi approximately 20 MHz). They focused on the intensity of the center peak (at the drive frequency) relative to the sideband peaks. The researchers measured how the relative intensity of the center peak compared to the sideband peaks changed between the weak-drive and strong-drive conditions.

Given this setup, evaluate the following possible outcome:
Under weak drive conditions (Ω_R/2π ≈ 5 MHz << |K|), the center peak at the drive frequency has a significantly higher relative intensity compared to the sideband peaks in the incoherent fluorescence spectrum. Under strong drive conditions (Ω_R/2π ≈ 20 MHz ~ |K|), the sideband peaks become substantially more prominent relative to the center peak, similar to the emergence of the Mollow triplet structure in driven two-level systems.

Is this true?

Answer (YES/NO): NO